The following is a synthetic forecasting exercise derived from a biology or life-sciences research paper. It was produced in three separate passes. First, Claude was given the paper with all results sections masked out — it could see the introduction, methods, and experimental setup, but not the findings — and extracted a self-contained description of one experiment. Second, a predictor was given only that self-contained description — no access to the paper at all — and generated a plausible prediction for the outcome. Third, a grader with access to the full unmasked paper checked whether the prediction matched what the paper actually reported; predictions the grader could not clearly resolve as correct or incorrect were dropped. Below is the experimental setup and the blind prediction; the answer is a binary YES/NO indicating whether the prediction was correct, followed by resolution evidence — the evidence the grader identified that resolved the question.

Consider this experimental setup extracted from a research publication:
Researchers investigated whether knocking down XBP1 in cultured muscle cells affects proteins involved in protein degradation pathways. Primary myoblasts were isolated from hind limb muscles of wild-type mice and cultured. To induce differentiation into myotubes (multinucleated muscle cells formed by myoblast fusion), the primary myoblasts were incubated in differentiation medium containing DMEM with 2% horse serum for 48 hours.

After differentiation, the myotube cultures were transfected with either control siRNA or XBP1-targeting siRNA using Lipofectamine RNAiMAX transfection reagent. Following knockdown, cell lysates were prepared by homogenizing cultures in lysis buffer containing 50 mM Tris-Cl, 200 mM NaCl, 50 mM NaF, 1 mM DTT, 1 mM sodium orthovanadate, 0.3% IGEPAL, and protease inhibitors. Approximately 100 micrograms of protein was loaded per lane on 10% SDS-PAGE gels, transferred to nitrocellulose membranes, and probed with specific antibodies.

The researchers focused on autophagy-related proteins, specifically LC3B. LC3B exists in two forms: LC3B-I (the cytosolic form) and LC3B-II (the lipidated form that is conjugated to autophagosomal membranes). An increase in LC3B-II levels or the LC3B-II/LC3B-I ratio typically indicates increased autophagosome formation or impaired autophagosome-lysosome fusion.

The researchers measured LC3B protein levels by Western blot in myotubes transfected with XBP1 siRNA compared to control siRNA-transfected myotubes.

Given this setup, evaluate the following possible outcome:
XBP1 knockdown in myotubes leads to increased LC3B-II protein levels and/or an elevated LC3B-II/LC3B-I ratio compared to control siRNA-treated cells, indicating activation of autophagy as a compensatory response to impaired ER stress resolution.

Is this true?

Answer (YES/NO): NO